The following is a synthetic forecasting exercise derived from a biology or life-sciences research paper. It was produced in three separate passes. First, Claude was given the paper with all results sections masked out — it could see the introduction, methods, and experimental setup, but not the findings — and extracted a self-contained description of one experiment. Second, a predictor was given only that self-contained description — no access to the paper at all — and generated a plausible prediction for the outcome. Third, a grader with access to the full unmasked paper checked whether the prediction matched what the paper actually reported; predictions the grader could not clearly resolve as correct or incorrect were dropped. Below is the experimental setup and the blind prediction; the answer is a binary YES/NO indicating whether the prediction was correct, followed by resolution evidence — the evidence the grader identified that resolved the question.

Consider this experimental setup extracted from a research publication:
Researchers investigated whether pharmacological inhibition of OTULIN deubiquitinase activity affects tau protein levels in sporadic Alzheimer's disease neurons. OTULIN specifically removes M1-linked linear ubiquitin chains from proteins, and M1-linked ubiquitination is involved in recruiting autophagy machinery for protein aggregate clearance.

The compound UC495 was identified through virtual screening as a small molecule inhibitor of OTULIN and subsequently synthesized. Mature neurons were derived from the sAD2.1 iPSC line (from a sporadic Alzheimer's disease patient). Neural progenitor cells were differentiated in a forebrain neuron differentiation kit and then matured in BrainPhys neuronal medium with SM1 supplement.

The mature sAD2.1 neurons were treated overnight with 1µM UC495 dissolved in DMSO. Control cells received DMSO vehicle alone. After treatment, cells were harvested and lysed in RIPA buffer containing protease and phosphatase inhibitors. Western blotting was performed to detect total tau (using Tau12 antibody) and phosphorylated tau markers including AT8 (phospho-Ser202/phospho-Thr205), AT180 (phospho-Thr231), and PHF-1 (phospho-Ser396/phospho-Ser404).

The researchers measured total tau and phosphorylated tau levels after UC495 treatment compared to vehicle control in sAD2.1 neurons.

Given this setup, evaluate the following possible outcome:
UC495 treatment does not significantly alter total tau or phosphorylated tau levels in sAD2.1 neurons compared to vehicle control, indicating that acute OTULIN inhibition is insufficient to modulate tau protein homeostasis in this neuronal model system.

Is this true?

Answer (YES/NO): NO